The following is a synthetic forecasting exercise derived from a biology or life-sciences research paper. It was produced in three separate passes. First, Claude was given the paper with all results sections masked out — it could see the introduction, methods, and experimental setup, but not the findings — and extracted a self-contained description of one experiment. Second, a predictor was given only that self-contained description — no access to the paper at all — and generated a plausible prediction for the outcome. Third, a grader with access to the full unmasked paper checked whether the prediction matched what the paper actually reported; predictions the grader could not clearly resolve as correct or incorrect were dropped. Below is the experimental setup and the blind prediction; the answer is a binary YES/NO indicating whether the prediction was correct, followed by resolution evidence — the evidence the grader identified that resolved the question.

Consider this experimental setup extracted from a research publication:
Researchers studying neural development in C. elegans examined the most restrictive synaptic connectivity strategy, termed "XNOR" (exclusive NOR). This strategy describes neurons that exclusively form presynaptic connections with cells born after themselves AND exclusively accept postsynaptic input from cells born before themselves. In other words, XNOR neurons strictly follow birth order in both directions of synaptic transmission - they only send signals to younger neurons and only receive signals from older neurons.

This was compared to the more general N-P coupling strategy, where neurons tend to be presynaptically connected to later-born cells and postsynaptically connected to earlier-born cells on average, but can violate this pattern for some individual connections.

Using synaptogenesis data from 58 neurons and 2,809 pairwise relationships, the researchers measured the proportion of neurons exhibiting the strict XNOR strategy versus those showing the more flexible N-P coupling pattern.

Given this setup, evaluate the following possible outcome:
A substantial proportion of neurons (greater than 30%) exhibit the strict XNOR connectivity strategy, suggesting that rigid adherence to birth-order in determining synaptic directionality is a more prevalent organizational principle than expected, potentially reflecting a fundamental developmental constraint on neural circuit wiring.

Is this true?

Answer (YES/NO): NO